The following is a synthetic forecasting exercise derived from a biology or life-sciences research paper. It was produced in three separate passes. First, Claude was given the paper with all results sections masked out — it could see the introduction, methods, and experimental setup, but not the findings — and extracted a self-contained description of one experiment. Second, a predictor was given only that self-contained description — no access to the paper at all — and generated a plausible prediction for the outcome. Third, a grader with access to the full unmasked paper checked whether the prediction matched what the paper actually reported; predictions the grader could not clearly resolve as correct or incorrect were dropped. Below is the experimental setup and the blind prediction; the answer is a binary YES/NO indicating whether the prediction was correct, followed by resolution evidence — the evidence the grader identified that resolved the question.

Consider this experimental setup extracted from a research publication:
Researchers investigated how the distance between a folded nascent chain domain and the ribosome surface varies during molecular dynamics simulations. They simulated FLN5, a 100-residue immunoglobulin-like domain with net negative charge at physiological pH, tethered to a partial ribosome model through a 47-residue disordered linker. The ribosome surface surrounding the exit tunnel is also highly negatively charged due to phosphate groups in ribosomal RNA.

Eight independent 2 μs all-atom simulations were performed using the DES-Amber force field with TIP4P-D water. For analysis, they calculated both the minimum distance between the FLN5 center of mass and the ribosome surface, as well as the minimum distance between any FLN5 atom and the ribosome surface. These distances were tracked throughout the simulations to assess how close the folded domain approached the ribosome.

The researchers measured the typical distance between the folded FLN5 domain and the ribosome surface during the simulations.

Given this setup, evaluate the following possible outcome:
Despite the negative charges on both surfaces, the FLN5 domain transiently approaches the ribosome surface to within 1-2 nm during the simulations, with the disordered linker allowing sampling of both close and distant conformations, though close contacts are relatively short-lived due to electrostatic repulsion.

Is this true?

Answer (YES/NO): YES